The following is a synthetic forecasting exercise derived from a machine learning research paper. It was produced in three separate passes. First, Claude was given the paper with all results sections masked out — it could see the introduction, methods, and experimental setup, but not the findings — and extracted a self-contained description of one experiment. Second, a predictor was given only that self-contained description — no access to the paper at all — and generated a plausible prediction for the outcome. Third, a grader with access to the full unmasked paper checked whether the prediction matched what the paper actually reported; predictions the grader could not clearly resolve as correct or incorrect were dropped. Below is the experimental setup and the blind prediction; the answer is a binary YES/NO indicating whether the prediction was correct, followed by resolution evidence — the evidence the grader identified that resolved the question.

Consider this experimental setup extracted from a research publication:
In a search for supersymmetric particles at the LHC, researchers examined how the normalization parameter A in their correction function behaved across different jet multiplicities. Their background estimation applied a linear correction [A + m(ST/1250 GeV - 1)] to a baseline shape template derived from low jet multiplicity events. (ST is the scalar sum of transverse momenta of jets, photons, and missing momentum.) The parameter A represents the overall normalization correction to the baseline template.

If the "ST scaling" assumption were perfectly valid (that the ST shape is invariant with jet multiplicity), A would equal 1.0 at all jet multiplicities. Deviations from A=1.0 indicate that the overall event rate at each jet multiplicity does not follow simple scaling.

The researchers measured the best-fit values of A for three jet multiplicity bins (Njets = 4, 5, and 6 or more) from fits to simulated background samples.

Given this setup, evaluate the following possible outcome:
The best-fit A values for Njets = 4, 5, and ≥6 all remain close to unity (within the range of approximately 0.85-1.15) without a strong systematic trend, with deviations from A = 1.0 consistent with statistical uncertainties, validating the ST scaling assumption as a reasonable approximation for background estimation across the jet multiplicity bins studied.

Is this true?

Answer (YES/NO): YES